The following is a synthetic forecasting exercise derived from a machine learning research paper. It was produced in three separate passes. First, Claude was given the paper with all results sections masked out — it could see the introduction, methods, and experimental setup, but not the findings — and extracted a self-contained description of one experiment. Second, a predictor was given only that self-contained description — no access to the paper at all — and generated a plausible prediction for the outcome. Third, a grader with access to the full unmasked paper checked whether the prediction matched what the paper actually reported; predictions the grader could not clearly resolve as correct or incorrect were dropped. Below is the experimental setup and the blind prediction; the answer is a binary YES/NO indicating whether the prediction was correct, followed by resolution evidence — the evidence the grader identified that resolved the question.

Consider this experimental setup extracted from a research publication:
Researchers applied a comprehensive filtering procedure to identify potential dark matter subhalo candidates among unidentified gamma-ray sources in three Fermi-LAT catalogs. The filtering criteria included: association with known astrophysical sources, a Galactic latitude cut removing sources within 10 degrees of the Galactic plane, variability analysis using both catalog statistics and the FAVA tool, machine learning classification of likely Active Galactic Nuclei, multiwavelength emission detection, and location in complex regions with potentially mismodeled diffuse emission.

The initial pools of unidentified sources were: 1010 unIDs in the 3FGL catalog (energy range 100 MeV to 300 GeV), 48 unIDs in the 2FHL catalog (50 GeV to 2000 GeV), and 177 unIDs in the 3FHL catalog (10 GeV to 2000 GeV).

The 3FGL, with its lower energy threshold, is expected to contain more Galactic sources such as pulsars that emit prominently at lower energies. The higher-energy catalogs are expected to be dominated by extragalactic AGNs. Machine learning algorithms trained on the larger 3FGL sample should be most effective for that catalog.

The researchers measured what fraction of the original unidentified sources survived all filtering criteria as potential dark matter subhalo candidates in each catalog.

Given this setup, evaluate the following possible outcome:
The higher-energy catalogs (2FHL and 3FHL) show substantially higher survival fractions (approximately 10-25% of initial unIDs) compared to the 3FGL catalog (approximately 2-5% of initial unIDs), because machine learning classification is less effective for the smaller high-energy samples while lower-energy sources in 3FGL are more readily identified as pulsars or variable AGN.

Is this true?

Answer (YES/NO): NO